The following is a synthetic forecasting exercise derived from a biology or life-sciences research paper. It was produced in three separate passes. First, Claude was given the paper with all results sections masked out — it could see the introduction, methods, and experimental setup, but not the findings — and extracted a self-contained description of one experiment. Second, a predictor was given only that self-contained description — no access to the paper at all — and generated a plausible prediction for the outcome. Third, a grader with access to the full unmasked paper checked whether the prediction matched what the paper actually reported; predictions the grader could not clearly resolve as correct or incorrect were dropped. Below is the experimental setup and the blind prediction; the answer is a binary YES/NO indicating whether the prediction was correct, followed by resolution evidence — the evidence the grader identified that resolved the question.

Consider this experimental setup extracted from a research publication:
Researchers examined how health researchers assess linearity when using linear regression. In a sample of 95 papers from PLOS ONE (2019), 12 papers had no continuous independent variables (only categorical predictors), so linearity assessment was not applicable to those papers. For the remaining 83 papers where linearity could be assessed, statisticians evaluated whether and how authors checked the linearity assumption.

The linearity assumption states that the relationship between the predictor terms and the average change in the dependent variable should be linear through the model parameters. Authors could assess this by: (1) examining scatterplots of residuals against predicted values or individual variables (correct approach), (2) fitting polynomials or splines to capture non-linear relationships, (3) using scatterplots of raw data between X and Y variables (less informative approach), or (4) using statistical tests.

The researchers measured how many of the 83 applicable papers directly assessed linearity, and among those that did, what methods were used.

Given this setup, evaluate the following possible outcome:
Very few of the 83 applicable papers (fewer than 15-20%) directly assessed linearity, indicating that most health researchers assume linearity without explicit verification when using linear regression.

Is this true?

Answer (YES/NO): YES